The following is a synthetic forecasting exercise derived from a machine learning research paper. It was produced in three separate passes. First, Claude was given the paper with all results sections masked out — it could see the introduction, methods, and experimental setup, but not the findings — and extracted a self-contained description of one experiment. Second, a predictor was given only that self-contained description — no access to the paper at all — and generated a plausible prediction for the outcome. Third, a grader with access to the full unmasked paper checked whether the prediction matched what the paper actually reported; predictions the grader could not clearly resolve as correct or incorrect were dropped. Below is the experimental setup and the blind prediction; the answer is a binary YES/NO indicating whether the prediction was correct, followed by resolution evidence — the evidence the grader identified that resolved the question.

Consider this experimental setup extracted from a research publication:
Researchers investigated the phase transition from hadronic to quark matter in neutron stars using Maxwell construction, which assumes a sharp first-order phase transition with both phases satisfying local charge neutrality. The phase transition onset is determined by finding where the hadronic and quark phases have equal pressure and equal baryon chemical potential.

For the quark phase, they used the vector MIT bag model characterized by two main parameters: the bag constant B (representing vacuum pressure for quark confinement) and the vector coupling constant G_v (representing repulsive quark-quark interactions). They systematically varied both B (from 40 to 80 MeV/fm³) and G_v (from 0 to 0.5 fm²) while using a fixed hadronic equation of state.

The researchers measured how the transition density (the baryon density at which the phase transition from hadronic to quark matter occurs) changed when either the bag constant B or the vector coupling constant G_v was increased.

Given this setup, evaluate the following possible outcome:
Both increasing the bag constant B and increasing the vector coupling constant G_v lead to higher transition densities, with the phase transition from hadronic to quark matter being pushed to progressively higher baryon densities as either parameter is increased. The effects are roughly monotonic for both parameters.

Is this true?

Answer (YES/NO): YES